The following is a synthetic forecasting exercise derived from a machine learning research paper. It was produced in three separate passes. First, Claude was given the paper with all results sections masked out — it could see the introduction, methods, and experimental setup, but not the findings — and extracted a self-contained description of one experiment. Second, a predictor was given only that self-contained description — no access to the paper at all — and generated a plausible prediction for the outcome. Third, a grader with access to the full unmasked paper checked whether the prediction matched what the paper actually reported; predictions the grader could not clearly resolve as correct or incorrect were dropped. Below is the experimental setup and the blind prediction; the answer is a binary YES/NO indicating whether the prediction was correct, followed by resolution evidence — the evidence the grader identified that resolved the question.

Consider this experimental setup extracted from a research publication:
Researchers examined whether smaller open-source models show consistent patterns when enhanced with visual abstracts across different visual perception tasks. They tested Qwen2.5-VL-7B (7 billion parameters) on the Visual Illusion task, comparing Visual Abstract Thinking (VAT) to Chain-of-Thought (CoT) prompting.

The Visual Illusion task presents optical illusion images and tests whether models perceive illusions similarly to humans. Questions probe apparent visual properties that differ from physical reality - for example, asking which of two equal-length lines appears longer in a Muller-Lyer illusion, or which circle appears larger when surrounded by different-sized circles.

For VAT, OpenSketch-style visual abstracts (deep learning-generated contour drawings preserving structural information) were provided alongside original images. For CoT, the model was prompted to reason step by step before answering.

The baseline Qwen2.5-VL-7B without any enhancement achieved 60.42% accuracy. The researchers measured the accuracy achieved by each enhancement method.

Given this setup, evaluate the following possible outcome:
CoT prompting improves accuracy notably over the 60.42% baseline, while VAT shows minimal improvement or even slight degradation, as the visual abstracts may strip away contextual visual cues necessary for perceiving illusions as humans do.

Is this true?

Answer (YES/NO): NO